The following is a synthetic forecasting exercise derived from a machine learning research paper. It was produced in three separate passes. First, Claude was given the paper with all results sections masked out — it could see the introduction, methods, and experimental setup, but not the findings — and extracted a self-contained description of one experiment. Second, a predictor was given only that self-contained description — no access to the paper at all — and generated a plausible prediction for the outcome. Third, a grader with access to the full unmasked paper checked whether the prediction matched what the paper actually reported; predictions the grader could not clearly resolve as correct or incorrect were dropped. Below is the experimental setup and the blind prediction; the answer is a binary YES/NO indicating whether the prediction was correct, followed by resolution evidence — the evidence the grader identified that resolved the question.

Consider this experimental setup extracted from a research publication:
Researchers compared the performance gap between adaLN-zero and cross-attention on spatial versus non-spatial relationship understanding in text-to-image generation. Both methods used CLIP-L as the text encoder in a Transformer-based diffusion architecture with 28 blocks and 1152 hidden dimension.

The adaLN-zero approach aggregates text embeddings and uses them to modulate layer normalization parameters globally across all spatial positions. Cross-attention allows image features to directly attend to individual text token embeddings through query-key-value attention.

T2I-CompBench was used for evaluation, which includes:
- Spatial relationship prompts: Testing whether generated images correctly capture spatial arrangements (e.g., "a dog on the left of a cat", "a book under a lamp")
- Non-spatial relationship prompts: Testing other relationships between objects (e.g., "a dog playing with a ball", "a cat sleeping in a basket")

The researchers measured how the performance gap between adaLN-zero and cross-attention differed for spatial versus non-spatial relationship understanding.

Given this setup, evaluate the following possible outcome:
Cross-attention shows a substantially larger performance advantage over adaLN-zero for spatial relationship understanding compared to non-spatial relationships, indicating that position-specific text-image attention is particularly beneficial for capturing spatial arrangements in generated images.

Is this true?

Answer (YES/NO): YES